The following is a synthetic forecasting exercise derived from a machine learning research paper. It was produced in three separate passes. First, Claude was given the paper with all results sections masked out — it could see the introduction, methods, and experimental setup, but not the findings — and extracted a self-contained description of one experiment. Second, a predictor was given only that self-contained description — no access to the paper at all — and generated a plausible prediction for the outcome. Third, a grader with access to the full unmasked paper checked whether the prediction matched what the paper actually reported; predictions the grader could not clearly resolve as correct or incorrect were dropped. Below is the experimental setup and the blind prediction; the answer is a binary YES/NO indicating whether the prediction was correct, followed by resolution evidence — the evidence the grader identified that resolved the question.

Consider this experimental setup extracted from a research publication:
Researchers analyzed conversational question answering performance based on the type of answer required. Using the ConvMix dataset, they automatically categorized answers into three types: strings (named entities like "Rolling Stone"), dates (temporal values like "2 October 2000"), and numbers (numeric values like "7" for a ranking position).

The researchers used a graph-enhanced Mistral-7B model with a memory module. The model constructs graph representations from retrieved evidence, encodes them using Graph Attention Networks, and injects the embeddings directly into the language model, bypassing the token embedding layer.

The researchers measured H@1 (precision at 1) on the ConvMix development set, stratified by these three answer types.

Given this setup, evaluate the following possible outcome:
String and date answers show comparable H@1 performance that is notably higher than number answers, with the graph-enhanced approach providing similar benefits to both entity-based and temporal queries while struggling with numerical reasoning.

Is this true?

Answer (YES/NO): YES